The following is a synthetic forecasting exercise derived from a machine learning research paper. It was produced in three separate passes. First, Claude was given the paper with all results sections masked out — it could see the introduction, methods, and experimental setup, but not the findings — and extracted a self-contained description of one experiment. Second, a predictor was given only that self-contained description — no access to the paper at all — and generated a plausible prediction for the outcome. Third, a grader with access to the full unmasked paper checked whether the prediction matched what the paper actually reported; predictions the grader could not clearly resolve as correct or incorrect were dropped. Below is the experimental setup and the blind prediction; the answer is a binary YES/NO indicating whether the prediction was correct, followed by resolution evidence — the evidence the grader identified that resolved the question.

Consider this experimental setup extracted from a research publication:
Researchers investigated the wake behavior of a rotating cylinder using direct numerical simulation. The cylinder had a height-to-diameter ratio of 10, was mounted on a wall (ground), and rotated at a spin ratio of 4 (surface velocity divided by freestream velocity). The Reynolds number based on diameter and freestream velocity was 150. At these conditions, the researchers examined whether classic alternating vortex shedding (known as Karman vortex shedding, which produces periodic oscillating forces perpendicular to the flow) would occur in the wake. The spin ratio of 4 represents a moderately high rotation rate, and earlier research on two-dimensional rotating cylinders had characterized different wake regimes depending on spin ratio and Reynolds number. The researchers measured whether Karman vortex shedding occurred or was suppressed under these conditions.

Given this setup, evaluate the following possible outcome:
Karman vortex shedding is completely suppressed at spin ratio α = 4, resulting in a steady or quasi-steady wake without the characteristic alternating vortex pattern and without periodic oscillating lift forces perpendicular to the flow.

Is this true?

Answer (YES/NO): NO